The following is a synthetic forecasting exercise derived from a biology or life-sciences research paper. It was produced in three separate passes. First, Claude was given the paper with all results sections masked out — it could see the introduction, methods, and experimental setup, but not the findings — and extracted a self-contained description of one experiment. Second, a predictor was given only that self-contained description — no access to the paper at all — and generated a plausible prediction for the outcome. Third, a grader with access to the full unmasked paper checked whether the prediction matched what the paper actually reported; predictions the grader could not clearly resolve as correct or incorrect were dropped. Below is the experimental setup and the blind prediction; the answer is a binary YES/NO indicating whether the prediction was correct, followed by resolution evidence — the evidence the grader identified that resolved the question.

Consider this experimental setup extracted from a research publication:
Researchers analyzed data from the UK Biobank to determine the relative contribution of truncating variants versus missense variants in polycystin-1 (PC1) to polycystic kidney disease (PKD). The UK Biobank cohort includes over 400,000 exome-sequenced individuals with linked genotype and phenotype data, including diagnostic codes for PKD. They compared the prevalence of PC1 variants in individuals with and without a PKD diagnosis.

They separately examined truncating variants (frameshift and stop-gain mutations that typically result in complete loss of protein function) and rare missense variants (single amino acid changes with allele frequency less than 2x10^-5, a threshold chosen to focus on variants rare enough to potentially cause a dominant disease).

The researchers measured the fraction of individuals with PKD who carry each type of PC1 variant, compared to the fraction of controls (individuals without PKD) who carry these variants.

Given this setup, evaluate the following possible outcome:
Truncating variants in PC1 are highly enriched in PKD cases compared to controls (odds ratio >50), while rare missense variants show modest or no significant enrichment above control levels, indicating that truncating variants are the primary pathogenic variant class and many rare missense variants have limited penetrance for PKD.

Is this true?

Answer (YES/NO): NO